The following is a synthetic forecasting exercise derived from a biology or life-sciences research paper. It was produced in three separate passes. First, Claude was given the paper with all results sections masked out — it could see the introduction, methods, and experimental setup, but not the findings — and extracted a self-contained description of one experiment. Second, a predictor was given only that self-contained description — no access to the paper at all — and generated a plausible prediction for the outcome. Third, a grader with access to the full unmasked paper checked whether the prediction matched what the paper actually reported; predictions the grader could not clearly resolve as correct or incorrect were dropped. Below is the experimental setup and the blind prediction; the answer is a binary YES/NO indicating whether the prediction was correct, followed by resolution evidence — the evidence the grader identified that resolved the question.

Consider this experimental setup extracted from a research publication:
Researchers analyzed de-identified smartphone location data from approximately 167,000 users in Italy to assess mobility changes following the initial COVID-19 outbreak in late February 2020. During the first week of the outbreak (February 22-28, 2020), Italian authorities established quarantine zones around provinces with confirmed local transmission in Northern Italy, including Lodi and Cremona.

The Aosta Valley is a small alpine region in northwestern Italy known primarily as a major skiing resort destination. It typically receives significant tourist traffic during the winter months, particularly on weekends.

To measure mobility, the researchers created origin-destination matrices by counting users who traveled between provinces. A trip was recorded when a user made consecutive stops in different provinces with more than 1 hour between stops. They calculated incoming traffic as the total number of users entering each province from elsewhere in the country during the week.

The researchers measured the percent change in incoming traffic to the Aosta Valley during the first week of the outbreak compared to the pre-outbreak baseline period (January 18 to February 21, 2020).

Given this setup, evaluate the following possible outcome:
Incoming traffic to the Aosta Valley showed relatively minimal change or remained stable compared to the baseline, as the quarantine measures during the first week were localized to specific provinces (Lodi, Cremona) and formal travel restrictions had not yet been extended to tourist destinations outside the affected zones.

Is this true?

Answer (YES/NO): NO